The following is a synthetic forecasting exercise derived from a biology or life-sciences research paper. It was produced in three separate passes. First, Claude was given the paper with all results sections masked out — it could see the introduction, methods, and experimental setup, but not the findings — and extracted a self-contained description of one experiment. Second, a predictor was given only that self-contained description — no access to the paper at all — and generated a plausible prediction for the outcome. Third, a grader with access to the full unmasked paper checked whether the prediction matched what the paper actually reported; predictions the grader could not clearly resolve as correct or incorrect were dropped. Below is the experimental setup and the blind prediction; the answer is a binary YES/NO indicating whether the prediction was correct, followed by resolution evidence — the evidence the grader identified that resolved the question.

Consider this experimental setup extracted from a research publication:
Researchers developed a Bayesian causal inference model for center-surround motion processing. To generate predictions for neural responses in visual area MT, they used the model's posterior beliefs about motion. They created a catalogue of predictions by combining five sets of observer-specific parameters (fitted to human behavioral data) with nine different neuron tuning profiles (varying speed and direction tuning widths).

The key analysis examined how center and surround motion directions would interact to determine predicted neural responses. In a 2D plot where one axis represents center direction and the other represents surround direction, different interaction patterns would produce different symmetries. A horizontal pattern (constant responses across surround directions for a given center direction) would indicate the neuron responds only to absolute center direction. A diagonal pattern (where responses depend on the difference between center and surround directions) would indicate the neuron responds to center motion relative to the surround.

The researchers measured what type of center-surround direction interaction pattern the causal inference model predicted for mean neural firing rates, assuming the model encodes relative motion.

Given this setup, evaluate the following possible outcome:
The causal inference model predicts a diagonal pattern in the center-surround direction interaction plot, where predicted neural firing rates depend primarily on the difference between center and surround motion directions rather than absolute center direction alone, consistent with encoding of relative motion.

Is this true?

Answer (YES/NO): YES